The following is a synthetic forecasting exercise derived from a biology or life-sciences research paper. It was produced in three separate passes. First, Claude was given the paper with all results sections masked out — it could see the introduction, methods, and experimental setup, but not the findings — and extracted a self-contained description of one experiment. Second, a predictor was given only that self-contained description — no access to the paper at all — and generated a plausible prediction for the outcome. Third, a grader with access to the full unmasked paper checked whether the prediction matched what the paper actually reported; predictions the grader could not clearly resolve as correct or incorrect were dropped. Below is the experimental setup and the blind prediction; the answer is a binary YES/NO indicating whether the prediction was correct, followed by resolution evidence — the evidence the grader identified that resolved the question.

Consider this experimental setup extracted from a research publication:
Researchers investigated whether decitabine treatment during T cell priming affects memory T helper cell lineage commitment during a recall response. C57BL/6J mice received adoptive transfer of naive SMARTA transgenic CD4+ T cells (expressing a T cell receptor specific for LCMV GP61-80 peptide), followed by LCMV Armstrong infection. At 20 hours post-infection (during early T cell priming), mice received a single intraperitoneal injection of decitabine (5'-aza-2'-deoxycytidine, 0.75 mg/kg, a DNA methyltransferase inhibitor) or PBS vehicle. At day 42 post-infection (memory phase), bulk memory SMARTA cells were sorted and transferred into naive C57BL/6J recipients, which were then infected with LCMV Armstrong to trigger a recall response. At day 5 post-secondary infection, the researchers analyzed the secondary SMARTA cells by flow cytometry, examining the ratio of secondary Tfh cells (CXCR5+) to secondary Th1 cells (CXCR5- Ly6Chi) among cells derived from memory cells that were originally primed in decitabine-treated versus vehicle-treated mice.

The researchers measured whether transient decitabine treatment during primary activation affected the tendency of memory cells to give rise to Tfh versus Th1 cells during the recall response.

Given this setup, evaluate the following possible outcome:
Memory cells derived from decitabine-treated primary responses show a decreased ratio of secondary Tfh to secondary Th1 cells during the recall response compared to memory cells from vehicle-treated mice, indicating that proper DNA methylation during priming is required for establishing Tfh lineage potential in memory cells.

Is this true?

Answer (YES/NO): NO